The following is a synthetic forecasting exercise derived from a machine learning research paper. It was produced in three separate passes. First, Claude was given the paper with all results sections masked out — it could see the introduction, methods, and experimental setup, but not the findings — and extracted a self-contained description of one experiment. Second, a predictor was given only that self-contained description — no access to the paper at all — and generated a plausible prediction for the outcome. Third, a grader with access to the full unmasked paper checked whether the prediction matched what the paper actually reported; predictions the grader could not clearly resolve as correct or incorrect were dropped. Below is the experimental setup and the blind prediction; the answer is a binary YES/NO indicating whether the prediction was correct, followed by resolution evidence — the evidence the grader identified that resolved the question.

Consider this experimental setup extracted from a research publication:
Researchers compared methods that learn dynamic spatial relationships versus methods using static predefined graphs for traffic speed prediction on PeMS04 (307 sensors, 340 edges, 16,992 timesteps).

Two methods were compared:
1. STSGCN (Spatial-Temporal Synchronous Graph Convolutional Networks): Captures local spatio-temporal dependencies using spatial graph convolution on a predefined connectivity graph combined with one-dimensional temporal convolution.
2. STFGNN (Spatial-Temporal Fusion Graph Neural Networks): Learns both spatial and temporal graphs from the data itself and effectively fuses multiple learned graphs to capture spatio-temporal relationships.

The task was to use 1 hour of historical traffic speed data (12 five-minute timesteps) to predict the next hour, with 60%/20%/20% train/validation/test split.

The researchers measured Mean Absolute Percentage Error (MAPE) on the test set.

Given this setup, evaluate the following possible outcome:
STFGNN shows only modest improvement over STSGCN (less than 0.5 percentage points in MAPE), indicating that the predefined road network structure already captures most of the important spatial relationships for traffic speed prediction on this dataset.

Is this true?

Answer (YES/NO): NO